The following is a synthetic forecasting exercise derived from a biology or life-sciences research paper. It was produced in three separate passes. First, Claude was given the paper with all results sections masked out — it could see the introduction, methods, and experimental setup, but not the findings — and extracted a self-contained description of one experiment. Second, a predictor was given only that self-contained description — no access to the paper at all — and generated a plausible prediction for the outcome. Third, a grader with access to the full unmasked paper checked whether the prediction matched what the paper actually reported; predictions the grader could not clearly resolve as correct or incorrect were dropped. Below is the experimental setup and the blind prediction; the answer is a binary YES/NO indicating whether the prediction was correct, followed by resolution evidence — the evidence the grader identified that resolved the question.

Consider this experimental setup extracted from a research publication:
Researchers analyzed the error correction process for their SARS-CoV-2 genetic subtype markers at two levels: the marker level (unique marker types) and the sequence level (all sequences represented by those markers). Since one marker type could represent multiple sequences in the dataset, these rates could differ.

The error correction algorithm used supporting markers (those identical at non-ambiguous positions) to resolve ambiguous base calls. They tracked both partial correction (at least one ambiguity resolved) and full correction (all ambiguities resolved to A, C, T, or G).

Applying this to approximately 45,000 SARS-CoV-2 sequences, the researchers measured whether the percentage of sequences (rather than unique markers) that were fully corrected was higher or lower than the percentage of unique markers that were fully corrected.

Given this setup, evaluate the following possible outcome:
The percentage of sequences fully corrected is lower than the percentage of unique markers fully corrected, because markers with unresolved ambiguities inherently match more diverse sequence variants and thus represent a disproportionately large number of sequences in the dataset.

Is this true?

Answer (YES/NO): NO